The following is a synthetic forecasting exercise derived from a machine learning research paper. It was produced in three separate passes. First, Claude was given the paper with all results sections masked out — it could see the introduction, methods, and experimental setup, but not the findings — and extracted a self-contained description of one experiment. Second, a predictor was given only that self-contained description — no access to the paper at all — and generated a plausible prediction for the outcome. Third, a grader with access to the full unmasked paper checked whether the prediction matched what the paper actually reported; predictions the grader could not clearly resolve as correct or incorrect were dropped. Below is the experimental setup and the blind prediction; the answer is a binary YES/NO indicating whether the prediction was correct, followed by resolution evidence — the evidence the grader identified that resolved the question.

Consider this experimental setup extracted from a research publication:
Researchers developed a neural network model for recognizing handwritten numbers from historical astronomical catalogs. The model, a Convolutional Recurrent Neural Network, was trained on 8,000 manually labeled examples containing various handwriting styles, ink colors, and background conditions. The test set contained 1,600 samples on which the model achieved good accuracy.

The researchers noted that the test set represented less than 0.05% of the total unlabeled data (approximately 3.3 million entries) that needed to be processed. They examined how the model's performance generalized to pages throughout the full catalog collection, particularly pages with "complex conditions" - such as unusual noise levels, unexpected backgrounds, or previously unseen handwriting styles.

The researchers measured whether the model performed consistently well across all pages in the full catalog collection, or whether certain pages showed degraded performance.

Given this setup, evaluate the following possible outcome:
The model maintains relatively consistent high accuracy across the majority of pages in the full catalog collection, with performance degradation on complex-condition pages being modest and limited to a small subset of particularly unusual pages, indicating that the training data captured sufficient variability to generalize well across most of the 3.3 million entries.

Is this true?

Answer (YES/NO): NO